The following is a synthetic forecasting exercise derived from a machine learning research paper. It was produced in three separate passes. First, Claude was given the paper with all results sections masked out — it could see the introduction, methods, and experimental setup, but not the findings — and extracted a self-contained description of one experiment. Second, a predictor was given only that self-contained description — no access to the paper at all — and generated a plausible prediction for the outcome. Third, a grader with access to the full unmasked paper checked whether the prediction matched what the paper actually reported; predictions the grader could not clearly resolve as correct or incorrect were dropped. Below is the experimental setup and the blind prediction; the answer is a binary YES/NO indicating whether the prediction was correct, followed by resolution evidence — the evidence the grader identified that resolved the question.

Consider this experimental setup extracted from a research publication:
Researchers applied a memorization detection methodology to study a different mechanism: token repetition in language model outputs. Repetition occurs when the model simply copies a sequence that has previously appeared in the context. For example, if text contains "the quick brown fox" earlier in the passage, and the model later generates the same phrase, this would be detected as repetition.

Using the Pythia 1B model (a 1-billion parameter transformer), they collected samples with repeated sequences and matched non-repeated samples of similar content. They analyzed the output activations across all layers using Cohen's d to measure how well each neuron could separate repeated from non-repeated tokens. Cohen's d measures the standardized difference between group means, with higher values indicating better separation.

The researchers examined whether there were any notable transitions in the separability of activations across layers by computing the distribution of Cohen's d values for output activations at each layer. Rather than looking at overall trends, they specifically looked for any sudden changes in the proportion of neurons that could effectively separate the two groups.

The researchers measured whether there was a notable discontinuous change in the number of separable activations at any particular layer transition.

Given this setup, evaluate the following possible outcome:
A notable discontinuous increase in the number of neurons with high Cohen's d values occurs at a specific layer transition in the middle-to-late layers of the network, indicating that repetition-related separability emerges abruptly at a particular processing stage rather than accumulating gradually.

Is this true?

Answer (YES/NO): YES